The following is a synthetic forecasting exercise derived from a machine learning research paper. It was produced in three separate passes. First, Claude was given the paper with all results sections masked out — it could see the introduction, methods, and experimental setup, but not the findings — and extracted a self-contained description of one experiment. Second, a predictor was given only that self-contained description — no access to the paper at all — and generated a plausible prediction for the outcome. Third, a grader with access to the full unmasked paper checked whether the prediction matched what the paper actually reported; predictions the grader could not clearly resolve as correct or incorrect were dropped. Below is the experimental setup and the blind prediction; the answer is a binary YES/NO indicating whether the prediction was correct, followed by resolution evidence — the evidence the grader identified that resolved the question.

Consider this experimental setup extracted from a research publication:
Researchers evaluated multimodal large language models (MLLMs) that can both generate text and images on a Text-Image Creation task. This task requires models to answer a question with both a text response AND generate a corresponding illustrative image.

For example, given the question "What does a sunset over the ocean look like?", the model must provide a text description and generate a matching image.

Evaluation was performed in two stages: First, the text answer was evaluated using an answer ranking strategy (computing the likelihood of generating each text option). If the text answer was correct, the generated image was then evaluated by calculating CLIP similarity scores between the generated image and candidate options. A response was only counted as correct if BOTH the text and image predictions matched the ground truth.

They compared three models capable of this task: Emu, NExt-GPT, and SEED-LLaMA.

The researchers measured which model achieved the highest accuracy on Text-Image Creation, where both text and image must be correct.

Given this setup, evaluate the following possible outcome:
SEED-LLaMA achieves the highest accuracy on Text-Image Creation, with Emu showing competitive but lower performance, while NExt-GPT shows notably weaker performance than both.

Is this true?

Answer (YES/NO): NO